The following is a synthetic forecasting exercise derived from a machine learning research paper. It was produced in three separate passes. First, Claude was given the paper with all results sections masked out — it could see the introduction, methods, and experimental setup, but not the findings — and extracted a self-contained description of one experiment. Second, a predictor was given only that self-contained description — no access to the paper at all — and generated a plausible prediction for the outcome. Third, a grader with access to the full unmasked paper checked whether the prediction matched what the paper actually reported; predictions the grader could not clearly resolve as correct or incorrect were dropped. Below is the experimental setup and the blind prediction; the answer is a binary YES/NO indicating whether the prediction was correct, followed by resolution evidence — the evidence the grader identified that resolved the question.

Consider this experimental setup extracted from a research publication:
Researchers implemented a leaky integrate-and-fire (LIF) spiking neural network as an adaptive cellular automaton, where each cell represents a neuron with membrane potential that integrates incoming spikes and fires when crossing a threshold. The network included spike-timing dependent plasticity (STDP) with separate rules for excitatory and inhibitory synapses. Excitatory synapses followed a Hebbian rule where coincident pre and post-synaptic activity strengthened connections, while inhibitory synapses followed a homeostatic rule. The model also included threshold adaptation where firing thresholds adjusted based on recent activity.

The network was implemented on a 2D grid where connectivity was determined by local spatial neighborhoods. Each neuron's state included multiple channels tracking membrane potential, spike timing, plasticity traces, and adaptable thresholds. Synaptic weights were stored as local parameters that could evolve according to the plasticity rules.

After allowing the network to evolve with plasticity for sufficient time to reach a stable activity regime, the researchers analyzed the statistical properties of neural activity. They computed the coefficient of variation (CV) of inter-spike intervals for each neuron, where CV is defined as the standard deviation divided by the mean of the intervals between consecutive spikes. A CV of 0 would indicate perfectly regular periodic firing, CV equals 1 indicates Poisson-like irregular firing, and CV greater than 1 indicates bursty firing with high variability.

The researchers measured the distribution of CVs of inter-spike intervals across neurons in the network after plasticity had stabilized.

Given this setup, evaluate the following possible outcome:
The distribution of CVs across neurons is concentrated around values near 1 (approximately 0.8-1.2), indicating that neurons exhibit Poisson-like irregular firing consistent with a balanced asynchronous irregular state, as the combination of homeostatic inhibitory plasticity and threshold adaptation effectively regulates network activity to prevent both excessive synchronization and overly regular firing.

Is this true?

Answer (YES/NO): YES